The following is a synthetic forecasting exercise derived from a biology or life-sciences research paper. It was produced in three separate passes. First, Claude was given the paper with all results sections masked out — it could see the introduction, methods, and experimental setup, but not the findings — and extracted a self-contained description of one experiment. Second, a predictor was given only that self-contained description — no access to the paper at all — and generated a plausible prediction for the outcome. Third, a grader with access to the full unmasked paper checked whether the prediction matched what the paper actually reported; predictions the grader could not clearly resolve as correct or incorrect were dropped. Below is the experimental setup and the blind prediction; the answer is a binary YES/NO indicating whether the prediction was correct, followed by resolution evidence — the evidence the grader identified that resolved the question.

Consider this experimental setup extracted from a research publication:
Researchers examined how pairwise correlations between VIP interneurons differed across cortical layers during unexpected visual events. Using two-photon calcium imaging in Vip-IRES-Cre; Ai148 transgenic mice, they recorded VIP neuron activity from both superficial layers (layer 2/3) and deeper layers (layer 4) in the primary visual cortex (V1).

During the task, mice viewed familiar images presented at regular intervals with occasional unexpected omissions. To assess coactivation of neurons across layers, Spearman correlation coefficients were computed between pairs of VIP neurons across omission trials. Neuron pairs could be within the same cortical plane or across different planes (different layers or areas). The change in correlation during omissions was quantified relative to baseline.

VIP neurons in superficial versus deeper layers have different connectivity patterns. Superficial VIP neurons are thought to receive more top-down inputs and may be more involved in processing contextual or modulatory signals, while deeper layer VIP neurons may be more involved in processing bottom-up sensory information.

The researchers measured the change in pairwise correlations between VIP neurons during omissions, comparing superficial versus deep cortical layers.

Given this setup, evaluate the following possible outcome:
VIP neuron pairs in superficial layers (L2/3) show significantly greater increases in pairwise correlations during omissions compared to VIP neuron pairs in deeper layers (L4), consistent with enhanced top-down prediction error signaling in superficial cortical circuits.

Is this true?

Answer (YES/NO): NO